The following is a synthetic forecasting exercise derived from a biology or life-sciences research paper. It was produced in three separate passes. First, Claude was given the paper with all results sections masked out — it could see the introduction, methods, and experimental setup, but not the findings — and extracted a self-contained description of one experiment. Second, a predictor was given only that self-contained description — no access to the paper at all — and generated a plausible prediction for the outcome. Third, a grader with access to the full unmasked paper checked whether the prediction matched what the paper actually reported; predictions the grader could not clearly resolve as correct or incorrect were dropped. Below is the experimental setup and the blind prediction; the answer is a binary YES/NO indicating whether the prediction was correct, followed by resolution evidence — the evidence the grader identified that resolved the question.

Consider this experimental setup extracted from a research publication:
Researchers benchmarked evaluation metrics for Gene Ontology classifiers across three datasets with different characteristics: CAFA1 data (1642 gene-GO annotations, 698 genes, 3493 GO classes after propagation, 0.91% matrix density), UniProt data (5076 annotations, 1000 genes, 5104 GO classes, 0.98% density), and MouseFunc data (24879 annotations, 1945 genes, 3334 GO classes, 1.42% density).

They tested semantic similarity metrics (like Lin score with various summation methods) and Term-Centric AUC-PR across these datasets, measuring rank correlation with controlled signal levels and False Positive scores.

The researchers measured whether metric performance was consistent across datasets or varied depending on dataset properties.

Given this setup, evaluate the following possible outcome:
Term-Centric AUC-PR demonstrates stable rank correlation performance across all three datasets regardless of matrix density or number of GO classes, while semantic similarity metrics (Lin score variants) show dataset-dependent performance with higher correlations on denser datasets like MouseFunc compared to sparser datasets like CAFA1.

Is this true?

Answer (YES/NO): NO